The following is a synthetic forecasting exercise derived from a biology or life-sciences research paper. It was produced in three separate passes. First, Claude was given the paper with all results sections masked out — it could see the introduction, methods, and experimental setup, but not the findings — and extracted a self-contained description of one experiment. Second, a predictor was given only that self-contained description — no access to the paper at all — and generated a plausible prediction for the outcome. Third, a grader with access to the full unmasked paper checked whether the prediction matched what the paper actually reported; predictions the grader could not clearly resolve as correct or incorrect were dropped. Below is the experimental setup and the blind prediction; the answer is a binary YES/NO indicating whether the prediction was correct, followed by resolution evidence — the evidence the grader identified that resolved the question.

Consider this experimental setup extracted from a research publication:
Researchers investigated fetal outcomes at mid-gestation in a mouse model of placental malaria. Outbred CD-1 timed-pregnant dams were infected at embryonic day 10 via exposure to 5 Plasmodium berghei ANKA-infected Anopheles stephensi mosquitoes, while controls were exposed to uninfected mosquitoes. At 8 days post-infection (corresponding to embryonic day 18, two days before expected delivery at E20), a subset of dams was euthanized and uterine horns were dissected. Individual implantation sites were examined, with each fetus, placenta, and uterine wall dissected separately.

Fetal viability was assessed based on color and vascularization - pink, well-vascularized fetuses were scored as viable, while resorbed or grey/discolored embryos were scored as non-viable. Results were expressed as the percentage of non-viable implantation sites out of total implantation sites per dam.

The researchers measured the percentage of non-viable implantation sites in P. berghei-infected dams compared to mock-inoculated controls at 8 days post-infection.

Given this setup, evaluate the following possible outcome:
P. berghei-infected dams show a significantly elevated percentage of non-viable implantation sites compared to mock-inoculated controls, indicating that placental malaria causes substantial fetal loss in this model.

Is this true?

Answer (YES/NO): NO